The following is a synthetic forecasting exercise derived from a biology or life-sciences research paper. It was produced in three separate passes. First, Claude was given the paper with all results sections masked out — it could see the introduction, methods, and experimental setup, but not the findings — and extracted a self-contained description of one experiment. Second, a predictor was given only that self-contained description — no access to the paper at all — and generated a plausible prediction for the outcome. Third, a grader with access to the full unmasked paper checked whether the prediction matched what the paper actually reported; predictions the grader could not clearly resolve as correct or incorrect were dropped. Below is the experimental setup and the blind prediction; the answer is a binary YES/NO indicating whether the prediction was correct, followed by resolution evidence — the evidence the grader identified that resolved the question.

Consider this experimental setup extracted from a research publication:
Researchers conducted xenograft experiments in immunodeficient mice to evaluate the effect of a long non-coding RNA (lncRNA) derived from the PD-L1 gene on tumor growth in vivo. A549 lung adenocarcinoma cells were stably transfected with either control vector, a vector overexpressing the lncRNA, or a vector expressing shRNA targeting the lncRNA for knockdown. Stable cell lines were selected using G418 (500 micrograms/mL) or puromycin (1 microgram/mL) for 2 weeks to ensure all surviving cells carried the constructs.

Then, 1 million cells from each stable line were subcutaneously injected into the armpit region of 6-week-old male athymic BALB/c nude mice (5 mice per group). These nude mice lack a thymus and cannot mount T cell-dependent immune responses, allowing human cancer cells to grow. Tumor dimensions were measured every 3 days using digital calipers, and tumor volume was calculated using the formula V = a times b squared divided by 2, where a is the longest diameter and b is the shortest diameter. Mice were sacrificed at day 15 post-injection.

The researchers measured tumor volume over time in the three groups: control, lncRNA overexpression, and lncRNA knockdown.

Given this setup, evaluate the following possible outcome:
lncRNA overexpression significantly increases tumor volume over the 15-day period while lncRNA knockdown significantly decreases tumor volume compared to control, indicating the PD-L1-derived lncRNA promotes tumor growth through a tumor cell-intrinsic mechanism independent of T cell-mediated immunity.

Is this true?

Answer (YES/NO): YES